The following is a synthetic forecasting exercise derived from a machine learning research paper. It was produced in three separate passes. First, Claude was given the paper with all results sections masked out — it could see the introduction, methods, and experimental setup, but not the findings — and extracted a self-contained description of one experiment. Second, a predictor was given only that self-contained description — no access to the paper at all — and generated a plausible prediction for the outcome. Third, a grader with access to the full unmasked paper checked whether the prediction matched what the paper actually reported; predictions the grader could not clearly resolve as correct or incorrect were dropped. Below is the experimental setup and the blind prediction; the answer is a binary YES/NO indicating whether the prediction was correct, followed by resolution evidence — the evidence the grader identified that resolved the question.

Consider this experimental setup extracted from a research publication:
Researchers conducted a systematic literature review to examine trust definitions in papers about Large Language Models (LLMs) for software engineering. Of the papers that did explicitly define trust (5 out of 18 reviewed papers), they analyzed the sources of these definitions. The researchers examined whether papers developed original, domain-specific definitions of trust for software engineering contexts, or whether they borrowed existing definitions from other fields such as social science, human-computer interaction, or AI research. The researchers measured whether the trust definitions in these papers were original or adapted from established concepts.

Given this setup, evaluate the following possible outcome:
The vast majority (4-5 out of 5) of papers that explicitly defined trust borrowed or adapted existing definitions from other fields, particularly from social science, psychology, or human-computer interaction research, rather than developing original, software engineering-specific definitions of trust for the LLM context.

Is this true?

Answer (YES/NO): YES